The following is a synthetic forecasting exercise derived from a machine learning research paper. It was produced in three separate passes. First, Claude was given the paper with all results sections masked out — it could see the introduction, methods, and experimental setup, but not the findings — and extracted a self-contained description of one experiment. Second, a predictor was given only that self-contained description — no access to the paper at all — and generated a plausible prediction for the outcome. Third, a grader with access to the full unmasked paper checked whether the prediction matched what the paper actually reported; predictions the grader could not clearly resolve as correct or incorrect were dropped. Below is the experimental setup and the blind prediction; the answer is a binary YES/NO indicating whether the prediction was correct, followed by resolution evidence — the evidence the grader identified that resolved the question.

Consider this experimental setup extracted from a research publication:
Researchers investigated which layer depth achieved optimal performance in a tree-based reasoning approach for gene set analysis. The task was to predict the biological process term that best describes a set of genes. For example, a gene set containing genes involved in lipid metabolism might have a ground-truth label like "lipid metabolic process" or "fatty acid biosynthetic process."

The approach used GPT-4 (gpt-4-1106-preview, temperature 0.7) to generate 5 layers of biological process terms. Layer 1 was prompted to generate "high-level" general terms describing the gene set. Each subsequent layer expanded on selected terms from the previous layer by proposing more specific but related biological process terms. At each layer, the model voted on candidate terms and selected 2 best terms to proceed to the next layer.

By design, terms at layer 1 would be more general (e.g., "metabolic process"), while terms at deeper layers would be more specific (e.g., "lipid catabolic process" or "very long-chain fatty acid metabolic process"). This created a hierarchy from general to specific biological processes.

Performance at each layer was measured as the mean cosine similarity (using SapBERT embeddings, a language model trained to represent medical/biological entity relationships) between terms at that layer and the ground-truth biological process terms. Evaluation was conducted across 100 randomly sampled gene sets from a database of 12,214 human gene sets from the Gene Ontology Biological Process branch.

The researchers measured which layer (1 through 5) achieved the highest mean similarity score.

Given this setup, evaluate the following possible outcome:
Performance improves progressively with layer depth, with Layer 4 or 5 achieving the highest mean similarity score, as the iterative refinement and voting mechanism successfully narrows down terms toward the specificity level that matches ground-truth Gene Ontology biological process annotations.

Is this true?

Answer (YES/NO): NO